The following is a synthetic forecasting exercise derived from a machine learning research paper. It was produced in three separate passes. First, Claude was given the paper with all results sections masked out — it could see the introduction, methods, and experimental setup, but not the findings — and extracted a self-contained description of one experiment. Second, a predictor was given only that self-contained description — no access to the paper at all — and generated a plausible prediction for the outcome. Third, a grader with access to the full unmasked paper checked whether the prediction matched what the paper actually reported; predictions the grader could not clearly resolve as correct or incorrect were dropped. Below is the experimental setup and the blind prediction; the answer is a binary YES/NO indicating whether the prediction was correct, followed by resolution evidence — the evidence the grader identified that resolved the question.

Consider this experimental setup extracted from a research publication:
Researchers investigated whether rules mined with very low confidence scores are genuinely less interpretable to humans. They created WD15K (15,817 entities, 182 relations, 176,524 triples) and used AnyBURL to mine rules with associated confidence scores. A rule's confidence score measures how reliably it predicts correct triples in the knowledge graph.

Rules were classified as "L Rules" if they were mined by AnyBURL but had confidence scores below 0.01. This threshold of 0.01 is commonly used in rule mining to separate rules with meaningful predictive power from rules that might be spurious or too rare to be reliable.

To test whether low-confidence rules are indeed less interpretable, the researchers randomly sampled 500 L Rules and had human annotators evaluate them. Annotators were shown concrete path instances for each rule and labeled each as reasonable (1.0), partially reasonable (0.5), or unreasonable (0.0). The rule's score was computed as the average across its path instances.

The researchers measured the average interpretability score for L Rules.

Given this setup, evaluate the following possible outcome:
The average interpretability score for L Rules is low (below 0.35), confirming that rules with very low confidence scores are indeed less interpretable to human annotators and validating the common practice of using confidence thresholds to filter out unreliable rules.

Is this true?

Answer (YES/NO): YES